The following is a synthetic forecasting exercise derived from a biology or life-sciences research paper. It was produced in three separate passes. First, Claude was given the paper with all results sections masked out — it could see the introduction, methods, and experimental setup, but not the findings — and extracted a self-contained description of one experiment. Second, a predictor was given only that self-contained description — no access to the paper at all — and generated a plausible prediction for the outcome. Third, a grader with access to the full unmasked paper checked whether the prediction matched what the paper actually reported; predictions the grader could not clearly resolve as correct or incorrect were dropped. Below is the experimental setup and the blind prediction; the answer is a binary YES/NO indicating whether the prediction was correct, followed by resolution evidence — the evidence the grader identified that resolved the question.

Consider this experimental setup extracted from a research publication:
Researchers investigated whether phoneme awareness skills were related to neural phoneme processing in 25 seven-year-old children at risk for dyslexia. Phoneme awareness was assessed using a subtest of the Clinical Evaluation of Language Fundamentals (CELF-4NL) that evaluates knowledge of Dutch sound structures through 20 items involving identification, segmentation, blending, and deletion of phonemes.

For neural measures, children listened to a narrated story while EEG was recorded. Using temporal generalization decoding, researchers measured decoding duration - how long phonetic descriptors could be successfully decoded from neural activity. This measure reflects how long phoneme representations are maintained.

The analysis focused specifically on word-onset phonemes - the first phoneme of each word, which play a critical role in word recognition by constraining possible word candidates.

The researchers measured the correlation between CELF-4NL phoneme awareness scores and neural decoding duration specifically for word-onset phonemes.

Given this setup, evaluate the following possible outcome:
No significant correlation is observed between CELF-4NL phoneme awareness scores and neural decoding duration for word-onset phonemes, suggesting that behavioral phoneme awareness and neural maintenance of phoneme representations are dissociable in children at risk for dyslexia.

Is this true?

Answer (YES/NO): YES